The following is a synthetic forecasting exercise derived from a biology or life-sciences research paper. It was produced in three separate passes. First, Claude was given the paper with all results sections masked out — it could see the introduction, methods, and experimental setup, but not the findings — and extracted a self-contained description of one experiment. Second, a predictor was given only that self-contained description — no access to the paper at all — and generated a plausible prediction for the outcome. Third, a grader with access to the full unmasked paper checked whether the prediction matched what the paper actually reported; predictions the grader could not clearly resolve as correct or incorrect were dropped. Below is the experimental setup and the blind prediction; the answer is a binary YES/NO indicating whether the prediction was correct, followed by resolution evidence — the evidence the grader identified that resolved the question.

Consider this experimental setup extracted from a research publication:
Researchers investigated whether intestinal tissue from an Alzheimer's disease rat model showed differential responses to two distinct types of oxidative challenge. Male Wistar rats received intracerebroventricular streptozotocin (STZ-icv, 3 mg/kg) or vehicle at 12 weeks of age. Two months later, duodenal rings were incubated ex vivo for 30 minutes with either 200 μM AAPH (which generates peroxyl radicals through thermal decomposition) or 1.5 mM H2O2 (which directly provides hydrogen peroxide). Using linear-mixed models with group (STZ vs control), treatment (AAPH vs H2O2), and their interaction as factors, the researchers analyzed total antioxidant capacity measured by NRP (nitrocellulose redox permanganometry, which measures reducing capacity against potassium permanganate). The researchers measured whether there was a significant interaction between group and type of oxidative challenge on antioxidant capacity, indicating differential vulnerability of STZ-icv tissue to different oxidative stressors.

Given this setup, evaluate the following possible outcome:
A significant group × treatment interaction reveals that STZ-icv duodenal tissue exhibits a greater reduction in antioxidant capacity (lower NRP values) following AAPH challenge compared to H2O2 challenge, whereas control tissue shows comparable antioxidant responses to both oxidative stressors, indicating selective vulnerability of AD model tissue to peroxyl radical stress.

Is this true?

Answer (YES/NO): NO